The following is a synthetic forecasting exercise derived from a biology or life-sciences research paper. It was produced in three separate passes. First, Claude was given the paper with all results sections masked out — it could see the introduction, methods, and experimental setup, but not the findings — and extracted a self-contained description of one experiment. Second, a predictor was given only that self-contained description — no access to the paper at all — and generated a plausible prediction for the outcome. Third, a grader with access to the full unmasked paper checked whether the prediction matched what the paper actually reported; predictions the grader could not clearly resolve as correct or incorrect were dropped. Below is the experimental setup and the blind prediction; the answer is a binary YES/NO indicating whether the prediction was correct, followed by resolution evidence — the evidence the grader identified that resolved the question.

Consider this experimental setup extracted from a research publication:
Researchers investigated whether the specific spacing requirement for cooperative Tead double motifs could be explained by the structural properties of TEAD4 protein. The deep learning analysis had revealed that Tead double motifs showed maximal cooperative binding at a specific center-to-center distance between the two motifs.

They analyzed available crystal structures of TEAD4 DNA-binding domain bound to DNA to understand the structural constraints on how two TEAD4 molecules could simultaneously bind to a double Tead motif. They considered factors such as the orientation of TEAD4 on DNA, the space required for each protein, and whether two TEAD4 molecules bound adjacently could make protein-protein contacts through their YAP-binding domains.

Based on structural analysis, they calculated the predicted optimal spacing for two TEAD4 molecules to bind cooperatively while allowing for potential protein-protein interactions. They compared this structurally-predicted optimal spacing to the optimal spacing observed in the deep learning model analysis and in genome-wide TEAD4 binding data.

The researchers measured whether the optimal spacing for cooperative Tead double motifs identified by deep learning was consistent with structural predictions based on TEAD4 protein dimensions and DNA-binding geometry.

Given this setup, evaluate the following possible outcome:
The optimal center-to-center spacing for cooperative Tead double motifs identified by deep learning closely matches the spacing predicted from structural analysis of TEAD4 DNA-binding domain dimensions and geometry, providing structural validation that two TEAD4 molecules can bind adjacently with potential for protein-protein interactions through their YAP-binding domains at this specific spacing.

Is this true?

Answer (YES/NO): NO